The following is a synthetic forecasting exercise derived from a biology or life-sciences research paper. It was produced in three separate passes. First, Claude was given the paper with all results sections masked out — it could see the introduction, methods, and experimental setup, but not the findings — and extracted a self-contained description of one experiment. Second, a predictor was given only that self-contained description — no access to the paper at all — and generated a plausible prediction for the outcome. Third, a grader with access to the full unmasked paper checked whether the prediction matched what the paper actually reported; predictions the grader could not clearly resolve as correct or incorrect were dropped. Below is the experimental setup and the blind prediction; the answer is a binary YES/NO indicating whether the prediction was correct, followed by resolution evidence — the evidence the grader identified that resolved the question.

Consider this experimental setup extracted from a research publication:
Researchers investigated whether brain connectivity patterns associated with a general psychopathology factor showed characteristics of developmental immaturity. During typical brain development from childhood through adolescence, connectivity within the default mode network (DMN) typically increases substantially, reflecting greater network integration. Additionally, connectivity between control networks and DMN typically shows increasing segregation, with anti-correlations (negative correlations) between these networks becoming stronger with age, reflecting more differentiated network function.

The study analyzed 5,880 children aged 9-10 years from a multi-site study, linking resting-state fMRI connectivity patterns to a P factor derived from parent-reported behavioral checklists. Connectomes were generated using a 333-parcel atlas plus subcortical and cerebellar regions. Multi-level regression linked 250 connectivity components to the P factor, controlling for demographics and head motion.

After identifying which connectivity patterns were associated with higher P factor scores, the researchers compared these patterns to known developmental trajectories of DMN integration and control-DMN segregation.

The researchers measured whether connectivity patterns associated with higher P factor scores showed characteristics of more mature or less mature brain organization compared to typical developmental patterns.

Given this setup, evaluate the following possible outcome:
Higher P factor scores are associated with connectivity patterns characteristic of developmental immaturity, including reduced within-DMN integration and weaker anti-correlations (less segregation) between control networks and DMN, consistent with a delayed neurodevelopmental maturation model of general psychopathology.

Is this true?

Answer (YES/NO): YES